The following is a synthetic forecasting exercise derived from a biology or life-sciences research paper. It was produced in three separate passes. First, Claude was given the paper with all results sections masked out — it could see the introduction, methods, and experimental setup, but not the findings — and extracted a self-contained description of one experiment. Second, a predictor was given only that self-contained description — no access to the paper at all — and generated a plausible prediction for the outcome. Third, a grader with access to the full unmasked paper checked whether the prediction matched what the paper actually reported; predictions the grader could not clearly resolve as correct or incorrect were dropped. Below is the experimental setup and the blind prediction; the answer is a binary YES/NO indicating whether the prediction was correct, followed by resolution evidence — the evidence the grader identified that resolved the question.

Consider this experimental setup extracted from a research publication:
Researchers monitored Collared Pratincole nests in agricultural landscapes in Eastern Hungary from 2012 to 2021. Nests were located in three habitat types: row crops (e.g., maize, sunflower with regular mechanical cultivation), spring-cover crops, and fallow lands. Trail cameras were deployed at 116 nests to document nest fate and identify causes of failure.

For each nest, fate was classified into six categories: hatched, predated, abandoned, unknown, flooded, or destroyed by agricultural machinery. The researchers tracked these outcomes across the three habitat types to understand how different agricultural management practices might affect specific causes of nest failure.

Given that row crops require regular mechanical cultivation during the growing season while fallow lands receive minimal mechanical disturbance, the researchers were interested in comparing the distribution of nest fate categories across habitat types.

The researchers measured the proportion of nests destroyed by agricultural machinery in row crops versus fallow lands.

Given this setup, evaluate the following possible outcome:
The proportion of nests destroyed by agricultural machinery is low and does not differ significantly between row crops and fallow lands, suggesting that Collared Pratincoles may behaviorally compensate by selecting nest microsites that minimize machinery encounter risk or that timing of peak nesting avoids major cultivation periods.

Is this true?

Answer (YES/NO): NO